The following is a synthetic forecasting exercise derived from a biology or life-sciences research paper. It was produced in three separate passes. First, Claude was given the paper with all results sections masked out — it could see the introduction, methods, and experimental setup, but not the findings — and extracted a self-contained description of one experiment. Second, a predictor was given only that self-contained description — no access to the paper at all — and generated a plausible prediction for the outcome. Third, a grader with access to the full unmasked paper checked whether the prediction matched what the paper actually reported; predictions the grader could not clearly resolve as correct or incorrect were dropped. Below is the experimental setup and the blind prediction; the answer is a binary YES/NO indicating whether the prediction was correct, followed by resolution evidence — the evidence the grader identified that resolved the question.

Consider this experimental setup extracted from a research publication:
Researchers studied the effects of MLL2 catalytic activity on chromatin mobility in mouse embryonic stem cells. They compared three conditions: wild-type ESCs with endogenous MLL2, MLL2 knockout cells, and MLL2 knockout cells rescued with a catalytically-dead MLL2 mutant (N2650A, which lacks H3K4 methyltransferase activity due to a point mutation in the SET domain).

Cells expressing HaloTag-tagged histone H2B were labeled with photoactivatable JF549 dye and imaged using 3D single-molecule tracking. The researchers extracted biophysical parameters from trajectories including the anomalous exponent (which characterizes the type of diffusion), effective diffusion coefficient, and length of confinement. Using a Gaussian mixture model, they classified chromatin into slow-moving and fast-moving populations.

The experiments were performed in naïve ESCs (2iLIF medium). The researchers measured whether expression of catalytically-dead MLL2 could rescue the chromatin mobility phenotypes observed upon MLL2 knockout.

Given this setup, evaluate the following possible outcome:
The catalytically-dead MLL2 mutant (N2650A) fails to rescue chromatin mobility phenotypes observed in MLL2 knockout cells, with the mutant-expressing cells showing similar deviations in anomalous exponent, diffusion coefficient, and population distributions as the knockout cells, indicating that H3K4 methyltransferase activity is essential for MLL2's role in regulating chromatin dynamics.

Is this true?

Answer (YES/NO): NO